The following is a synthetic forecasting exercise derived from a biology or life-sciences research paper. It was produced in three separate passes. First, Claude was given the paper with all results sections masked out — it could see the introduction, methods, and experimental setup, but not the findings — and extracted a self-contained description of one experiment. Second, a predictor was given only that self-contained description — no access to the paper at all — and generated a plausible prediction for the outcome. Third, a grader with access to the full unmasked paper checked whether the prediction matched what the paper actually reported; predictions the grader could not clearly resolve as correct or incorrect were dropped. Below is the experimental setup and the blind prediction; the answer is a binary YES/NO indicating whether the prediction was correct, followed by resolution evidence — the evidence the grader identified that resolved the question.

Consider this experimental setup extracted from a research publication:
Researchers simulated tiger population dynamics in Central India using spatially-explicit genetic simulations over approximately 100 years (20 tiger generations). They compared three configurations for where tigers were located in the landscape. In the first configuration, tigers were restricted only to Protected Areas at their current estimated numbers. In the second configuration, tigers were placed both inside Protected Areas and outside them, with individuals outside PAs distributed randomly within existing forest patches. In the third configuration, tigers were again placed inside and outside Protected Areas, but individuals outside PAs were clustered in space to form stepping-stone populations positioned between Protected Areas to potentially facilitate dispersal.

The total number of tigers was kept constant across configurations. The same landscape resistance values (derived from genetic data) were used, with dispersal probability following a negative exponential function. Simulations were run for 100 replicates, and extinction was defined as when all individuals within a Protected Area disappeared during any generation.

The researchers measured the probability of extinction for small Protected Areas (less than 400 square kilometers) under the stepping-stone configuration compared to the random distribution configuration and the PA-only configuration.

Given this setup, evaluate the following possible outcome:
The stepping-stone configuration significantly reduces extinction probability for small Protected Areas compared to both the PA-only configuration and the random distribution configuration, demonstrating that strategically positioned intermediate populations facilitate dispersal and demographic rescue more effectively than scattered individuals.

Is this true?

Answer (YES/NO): YES